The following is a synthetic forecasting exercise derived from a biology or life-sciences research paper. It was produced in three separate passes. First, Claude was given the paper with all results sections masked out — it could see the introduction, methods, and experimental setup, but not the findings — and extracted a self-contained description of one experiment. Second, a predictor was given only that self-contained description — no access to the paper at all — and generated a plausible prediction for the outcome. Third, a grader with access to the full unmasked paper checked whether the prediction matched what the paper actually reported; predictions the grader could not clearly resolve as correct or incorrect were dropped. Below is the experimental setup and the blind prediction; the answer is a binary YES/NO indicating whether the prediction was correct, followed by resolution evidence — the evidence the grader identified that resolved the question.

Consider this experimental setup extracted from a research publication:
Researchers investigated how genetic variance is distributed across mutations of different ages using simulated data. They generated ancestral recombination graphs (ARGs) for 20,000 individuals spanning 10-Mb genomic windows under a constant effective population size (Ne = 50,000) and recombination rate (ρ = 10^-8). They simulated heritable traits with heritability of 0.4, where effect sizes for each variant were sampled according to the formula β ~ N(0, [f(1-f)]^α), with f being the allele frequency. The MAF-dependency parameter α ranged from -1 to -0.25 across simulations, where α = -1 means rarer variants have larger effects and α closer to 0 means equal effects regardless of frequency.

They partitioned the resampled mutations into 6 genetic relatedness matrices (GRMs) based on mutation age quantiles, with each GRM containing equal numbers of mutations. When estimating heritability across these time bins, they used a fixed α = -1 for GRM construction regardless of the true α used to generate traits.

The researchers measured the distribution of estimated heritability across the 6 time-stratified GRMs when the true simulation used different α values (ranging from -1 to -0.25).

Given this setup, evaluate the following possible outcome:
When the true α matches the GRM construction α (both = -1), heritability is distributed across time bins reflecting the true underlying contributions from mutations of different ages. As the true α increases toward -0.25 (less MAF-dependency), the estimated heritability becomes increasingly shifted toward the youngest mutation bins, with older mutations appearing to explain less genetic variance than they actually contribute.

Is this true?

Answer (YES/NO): NO